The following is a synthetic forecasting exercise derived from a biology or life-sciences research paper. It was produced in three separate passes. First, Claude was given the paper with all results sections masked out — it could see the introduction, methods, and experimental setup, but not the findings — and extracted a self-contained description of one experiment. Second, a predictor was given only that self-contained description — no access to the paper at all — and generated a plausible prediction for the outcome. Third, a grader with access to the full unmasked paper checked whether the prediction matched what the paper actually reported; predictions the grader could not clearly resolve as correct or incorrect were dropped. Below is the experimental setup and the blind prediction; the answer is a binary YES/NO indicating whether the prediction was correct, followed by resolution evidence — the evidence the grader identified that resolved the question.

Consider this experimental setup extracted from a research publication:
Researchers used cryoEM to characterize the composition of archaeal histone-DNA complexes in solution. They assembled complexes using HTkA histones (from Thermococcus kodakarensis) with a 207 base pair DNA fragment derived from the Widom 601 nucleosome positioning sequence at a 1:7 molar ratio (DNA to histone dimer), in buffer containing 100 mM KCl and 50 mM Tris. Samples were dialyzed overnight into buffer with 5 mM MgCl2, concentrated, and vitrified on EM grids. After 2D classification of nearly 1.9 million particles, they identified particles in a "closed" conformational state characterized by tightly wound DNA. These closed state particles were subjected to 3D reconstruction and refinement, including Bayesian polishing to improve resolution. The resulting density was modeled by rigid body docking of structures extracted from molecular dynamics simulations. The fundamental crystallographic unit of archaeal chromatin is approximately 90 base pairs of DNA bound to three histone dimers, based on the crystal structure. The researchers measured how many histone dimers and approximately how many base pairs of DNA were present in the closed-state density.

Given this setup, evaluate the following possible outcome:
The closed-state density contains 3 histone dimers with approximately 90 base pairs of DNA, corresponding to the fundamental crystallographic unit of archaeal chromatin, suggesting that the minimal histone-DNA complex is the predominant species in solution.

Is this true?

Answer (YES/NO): NO